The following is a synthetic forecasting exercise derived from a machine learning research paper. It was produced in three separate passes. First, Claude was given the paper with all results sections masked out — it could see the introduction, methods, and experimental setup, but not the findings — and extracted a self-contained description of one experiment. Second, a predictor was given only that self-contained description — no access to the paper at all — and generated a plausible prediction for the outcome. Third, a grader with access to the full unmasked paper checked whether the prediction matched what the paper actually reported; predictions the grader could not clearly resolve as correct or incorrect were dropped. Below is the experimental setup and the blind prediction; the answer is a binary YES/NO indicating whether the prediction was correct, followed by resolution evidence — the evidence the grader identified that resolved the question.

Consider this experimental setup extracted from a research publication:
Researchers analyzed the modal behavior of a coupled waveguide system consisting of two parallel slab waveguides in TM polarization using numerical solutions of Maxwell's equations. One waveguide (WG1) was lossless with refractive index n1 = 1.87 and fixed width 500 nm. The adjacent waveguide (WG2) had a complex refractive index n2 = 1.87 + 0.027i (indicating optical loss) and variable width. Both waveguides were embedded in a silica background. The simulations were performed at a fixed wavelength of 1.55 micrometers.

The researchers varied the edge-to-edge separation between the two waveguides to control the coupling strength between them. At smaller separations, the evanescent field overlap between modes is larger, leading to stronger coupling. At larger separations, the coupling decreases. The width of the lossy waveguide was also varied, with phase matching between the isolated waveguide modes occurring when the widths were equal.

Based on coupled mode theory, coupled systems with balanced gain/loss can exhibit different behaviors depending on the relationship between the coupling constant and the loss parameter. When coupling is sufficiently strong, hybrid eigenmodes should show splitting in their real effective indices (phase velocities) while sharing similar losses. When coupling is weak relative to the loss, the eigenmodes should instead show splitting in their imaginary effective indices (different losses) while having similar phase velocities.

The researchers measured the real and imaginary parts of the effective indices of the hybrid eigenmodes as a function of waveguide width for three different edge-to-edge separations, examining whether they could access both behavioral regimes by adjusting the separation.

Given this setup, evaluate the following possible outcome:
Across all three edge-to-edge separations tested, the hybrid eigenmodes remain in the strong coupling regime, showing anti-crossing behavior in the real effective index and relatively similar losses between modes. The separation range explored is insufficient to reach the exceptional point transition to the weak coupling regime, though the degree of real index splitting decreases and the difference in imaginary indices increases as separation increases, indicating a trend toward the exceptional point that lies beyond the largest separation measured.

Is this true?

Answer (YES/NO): NO